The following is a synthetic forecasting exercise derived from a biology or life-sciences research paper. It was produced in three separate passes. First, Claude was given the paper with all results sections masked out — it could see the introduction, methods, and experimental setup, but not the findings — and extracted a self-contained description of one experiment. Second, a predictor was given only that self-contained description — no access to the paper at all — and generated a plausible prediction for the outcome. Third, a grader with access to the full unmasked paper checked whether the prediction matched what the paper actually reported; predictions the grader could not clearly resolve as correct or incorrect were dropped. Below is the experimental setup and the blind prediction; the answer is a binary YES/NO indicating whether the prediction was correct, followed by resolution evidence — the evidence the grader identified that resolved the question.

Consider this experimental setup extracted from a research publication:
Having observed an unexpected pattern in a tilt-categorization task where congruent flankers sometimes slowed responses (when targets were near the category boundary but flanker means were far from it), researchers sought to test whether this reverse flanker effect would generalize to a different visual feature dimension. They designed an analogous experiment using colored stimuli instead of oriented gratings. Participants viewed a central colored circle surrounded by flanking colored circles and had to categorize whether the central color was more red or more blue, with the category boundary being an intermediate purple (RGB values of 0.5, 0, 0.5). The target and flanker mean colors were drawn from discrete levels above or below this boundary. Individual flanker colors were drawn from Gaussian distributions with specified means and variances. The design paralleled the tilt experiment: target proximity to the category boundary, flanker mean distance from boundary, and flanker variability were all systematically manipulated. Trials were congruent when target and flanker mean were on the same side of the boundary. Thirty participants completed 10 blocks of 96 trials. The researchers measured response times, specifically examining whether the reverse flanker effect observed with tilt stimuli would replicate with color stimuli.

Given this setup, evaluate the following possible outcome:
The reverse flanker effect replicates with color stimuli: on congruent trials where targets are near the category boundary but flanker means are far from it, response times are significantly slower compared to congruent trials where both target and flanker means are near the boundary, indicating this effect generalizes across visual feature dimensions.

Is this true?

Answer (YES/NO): YES